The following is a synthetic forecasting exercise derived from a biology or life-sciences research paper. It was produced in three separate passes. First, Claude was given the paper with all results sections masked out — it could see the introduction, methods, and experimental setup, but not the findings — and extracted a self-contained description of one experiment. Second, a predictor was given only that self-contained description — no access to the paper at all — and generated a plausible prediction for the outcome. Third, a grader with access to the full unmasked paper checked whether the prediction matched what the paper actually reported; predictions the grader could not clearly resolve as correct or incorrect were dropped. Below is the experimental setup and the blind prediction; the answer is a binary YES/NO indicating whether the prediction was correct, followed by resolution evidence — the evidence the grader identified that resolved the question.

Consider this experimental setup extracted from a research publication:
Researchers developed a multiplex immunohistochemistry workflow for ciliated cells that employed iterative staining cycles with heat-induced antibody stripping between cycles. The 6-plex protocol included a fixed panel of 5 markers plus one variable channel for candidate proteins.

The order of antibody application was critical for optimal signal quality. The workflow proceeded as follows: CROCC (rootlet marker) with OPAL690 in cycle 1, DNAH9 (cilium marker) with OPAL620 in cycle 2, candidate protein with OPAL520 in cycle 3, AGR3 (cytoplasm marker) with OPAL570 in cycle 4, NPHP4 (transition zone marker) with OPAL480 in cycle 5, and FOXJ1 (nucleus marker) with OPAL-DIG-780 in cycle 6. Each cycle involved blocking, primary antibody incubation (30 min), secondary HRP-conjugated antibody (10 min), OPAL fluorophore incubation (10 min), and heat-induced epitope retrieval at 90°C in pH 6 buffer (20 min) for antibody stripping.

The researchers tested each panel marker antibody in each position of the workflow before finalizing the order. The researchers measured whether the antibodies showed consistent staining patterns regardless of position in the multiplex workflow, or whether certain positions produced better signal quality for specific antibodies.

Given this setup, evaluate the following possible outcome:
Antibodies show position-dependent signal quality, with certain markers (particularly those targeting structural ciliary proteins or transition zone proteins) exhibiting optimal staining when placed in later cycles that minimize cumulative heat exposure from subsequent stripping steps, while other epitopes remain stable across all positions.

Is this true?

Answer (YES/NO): NO